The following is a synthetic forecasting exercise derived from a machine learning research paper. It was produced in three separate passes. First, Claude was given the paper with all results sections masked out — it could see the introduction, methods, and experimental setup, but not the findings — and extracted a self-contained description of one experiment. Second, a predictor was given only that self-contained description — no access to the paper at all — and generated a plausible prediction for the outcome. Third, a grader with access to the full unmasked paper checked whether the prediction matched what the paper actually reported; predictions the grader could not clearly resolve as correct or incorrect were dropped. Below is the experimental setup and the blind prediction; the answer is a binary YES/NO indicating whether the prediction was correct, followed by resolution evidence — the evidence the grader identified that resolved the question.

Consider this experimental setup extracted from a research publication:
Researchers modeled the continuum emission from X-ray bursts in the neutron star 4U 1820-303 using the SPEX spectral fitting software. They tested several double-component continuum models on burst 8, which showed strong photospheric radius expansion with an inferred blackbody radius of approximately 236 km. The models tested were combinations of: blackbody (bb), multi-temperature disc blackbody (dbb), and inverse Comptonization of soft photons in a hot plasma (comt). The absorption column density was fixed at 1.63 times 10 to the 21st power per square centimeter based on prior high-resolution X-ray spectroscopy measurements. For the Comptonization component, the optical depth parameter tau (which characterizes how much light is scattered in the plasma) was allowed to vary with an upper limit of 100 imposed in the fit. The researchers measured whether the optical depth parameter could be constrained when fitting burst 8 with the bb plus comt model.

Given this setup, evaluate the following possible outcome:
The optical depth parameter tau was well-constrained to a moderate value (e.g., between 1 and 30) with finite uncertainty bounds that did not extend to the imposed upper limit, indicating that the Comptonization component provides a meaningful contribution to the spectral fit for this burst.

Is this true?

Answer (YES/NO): NO